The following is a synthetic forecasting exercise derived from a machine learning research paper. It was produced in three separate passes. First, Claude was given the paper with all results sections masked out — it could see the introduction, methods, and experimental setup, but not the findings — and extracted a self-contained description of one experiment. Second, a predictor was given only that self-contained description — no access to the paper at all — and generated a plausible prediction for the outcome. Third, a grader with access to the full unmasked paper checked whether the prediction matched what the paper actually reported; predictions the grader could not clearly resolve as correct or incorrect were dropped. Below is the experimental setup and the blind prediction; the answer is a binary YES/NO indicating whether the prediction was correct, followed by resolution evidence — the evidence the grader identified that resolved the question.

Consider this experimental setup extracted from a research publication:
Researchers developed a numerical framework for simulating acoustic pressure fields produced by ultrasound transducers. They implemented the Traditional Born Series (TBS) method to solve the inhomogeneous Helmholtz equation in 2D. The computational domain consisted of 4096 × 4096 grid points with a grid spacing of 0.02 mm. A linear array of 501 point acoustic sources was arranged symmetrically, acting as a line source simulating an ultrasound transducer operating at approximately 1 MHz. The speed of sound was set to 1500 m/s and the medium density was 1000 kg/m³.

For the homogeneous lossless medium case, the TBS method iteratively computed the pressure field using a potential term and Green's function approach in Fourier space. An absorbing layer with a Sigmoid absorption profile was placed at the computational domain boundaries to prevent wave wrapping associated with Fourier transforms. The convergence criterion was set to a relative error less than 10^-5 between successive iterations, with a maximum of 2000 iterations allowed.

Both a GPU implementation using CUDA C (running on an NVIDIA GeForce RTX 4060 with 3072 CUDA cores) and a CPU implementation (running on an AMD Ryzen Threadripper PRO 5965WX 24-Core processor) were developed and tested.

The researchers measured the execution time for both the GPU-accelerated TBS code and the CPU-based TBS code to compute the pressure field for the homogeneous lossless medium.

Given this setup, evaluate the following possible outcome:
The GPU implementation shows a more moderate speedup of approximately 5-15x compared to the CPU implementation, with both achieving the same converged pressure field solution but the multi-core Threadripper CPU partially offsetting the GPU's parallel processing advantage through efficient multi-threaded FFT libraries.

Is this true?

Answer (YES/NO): NO